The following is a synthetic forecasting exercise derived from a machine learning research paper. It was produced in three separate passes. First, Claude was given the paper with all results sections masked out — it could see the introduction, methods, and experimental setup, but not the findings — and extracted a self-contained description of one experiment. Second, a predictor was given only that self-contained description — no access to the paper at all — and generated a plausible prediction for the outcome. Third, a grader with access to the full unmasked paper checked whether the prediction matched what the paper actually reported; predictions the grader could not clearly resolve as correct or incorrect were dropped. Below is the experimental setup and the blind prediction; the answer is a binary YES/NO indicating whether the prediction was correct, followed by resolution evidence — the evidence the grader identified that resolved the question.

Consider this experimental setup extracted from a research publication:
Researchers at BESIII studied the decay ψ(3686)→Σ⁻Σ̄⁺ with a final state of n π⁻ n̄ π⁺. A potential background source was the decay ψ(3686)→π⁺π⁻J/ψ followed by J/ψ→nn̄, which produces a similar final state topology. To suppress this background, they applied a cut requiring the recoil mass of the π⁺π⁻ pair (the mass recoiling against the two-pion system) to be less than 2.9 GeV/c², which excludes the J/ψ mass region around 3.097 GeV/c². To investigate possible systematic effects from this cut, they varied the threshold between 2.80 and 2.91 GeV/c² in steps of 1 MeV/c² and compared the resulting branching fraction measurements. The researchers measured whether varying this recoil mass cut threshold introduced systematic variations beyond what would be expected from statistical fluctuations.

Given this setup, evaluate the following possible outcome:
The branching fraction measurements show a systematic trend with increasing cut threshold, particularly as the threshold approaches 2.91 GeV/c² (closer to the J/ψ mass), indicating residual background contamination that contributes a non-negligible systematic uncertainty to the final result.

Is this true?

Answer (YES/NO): NO